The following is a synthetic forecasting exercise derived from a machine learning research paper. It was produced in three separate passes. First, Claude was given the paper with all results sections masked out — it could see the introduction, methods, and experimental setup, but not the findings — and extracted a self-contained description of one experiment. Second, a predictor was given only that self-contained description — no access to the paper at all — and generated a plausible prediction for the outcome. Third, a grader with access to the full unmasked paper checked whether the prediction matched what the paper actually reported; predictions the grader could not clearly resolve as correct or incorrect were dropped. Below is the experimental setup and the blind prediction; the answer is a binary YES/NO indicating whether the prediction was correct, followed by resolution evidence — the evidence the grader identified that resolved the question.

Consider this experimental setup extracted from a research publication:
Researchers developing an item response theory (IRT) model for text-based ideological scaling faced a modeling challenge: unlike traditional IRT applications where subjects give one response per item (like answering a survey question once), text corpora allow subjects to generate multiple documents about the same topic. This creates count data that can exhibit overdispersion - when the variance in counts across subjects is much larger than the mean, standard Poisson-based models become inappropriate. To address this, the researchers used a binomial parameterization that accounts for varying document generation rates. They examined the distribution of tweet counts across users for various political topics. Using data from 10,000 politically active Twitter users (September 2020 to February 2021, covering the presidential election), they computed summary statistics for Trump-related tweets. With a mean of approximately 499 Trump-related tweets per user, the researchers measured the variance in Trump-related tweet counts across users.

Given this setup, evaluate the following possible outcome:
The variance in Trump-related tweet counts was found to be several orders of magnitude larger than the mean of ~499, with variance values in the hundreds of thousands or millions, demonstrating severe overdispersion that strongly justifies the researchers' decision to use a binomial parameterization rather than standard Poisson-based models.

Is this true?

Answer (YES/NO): YES